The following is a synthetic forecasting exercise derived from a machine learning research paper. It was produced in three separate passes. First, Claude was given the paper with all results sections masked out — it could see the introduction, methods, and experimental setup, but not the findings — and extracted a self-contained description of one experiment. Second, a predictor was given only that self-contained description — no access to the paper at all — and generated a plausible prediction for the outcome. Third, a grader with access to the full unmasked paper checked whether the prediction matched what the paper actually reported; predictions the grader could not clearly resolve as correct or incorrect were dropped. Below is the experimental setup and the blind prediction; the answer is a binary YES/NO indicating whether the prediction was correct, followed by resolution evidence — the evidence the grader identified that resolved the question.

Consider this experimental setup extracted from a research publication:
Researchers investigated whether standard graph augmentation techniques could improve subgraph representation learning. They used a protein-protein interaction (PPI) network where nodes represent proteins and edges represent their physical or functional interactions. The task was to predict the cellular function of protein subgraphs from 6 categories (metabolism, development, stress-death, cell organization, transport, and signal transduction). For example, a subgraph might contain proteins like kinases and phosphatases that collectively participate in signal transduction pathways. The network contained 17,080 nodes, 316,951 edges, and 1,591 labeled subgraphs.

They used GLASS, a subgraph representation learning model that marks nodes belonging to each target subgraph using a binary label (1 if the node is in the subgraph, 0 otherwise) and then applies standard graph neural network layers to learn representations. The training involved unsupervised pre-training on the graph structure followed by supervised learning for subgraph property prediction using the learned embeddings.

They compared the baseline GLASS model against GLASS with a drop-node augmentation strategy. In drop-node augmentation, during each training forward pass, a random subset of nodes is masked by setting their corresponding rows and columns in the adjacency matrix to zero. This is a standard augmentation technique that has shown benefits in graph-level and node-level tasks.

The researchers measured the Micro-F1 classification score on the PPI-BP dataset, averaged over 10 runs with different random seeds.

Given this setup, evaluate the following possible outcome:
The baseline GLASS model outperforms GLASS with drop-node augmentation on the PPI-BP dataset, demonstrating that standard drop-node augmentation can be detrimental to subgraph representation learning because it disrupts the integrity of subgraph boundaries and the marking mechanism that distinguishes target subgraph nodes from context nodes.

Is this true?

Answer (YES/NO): YES